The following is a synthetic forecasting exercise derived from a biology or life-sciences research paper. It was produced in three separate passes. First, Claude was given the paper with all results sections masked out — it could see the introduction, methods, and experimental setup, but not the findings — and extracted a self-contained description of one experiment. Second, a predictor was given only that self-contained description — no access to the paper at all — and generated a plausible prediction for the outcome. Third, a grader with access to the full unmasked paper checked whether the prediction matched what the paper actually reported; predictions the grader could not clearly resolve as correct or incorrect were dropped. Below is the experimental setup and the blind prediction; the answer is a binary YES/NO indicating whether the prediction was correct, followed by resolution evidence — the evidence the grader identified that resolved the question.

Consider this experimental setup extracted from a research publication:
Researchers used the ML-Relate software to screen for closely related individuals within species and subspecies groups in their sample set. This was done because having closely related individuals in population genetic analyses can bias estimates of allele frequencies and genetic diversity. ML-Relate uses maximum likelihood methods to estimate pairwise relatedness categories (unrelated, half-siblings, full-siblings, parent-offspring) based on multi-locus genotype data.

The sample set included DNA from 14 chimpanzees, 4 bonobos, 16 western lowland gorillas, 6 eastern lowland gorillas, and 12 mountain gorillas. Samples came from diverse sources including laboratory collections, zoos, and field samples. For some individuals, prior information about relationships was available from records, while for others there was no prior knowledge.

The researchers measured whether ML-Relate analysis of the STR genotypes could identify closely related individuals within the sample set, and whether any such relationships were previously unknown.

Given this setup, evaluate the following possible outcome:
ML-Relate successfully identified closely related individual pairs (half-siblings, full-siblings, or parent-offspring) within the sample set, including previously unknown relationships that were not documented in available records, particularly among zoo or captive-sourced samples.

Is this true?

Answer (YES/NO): NO